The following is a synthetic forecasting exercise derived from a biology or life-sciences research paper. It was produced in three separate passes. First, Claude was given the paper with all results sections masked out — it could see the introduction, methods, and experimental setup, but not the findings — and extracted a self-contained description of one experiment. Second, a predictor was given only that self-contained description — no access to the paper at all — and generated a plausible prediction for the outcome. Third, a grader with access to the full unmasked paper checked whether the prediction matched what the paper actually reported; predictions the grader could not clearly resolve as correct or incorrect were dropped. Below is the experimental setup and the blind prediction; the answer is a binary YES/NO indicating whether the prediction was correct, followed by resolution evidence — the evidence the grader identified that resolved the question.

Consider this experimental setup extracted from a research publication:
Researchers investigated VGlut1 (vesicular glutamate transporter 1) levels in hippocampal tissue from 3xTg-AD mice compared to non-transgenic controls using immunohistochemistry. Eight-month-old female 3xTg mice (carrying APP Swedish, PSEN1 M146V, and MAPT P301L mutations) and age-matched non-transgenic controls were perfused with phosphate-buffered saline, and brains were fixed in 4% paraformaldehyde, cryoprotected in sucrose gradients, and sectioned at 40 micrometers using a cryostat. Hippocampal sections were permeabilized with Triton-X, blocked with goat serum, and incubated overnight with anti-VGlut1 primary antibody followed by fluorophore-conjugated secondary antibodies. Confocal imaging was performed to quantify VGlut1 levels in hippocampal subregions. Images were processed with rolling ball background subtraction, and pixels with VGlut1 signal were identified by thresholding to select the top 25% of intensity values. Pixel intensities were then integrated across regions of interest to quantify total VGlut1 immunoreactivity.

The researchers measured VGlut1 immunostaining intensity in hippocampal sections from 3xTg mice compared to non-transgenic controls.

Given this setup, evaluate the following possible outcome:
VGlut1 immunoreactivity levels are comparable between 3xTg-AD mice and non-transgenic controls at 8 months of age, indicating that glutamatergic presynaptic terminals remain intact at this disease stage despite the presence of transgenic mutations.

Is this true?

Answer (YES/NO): NO